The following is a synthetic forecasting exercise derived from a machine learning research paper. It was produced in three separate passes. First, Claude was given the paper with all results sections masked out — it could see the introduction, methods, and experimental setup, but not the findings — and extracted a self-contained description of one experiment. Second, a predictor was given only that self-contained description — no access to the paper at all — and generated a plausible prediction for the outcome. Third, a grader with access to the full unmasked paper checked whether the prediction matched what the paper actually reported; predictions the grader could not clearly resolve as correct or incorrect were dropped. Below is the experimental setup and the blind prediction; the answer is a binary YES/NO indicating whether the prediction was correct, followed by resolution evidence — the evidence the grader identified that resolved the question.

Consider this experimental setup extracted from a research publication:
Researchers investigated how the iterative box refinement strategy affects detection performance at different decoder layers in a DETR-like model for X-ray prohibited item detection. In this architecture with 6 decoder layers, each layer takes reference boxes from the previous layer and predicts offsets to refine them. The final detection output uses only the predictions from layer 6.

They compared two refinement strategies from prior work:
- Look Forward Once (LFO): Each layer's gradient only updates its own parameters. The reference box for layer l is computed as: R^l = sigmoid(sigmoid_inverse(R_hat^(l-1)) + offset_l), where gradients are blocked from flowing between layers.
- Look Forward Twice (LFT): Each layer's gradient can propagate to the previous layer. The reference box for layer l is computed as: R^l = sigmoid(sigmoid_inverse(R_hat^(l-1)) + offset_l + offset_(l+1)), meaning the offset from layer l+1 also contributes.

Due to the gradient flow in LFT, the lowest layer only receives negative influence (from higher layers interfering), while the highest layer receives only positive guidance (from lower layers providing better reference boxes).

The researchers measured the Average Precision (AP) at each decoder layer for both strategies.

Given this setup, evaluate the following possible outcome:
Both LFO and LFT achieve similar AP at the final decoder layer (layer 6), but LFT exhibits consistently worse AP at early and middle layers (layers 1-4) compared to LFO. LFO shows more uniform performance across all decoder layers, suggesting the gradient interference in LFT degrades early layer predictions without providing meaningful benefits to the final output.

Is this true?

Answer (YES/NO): NO